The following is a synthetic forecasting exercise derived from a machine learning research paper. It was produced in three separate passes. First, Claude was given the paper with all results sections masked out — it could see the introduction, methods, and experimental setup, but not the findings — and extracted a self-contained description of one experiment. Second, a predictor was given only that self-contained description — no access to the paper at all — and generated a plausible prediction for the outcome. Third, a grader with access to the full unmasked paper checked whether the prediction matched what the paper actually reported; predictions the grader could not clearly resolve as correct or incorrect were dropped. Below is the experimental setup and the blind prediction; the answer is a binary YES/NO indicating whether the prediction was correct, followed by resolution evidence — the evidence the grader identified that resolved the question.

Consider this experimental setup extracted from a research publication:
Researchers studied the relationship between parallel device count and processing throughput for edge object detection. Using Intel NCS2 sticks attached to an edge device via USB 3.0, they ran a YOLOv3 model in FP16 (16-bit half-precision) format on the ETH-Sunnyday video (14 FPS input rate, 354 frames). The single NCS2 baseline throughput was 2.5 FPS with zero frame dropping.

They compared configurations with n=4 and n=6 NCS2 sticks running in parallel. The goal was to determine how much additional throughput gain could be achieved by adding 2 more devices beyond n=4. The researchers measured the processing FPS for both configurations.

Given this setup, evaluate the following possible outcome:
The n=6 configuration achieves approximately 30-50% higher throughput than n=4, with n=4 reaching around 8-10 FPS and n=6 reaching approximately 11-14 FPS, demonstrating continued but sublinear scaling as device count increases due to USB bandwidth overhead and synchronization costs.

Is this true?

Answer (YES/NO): NO